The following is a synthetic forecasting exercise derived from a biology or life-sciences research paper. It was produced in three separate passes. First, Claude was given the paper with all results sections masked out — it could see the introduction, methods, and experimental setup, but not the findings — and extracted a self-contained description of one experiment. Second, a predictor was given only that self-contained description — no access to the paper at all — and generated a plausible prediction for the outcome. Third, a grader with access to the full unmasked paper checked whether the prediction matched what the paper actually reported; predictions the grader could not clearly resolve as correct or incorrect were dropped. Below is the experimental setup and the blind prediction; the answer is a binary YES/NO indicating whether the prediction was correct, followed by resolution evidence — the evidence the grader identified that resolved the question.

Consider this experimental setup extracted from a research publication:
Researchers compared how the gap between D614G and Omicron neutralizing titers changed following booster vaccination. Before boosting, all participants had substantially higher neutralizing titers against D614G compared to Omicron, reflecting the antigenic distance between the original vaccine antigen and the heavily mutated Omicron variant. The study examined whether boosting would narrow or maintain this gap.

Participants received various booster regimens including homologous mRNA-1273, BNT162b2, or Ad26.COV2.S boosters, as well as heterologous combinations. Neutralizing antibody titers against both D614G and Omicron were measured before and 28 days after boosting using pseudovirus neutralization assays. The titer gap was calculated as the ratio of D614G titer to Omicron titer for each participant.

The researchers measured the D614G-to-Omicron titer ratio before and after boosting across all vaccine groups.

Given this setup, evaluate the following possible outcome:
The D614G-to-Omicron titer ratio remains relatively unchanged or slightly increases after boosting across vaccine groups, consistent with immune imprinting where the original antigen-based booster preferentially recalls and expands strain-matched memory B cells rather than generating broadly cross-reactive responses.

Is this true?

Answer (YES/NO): NO